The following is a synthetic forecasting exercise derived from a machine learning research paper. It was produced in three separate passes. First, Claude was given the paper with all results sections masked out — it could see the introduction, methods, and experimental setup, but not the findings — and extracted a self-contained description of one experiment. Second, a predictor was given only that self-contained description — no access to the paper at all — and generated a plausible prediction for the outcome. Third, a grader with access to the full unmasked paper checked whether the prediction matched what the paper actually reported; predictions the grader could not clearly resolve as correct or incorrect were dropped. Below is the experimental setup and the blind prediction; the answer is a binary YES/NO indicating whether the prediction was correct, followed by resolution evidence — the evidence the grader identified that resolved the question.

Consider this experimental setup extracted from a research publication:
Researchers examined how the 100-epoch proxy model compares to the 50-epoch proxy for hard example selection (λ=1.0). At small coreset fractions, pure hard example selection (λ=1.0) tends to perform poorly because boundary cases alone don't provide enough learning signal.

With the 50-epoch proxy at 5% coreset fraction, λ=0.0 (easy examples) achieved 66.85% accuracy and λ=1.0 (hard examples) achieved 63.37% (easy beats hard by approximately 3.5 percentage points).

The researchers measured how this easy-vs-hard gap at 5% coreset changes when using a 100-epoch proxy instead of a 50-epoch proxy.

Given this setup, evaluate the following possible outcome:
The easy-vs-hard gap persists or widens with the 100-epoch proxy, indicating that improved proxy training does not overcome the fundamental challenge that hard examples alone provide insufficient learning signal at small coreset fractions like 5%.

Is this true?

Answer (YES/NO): YES